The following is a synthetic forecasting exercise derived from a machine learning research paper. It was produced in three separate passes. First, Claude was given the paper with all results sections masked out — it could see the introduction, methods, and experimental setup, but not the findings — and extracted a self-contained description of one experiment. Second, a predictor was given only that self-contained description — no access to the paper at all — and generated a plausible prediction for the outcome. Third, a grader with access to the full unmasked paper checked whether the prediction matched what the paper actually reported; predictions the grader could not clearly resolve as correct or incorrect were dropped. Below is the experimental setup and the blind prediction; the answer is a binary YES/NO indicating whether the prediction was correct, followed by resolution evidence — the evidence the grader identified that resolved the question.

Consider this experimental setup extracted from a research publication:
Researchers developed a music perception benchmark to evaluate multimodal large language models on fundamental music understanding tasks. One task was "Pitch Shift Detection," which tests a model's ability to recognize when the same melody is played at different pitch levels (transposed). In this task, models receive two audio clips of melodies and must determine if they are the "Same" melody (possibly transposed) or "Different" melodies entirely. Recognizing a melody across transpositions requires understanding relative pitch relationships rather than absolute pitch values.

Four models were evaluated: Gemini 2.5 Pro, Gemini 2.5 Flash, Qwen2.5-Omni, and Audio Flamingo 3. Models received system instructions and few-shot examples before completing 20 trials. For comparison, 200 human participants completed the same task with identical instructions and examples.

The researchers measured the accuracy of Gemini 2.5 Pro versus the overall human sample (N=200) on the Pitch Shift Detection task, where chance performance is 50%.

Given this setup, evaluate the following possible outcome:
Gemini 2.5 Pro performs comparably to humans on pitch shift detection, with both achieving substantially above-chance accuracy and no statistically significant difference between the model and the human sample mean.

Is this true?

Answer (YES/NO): NO